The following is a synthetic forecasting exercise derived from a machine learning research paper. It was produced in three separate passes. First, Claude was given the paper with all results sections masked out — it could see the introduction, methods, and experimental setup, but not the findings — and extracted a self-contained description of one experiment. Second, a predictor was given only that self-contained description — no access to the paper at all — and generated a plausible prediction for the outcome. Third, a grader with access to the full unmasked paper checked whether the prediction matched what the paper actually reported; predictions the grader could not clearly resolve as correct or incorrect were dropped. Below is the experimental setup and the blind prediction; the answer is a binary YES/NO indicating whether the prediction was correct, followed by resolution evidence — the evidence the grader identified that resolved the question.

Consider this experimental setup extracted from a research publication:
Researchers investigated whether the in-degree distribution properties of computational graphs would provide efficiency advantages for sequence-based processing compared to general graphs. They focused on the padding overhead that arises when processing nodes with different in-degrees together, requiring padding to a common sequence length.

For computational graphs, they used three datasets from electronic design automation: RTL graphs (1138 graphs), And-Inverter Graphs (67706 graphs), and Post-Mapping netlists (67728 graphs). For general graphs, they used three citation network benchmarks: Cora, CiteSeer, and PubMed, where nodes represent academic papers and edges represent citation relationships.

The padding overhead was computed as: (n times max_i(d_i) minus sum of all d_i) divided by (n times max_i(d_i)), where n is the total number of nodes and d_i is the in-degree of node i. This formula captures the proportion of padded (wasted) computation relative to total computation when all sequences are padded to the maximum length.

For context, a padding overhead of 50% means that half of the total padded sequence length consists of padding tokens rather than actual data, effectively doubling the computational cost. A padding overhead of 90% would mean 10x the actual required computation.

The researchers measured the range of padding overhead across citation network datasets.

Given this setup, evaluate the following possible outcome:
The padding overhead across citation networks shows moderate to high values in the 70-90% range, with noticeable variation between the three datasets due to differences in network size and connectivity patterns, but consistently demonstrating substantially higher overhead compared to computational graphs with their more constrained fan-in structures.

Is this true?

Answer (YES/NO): NO